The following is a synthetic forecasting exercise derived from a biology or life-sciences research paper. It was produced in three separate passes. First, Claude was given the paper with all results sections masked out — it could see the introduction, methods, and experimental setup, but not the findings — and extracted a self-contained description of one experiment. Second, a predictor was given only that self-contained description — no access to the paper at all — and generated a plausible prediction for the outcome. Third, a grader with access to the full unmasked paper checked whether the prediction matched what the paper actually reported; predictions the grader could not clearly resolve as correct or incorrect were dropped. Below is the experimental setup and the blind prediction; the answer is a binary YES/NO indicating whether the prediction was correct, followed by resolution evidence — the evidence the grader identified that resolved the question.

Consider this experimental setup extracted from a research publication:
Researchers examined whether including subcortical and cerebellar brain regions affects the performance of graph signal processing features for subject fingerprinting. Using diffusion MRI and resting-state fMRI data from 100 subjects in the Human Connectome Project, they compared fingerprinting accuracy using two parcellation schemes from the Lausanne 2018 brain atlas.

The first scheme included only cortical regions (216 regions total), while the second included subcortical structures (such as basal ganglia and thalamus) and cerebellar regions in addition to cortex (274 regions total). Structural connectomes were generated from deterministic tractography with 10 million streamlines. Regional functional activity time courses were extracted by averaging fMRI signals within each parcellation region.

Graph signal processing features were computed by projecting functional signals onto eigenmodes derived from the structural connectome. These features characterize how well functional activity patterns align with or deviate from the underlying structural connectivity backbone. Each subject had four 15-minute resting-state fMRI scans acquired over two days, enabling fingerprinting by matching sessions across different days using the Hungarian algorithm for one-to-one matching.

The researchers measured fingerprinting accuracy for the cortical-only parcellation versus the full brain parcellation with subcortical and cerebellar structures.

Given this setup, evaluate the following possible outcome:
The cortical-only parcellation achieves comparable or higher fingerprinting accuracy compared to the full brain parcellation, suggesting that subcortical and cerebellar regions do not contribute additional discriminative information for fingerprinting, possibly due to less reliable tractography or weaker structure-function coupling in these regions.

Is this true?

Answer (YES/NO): YES